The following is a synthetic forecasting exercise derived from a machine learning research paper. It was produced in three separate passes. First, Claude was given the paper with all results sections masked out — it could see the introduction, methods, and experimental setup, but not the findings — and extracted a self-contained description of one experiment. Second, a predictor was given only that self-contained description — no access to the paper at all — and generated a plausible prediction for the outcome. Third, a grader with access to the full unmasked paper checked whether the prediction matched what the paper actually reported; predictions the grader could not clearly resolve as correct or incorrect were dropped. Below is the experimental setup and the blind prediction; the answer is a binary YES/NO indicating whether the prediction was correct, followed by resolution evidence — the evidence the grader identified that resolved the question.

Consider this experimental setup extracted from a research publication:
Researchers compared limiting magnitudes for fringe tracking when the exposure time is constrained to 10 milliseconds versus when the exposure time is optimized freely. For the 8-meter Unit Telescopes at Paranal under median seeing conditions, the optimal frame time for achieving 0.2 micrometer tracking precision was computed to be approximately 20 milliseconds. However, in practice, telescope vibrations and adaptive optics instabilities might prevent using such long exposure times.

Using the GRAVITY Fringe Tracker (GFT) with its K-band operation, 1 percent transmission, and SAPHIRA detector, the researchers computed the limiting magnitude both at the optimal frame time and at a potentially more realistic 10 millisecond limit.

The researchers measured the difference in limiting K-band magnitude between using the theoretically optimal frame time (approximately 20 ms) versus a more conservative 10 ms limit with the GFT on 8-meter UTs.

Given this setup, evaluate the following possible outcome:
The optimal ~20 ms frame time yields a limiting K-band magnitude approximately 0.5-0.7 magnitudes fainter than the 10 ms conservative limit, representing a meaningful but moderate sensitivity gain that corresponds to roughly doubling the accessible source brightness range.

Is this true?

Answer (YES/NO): NO